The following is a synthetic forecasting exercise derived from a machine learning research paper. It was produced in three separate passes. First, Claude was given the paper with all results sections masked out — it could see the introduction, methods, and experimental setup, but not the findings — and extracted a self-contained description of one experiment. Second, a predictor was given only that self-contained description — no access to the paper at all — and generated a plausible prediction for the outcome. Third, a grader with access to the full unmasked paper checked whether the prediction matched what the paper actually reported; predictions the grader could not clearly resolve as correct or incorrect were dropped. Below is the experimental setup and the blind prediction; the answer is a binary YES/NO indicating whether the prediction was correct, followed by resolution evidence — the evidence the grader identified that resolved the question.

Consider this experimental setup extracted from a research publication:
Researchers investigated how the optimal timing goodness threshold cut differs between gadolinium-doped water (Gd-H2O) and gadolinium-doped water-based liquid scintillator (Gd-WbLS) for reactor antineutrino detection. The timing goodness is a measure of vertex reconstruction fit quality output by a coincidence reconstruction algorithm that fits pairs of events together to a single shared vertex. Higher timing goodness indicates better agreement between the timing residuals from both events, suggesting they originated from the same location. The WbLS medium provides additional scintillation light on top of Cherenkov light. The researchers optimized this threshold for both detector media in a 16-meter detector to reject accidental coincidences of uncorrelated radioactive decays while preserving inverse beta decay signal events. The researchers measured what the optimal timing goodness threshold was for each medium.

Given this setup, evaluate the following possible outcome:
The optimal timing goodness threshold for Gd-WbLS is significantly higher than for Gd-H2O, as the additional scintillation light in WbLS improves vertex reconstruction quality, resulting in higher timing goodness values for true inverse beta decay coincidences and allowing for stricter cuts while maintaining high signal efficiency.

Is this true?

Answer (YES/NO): NO